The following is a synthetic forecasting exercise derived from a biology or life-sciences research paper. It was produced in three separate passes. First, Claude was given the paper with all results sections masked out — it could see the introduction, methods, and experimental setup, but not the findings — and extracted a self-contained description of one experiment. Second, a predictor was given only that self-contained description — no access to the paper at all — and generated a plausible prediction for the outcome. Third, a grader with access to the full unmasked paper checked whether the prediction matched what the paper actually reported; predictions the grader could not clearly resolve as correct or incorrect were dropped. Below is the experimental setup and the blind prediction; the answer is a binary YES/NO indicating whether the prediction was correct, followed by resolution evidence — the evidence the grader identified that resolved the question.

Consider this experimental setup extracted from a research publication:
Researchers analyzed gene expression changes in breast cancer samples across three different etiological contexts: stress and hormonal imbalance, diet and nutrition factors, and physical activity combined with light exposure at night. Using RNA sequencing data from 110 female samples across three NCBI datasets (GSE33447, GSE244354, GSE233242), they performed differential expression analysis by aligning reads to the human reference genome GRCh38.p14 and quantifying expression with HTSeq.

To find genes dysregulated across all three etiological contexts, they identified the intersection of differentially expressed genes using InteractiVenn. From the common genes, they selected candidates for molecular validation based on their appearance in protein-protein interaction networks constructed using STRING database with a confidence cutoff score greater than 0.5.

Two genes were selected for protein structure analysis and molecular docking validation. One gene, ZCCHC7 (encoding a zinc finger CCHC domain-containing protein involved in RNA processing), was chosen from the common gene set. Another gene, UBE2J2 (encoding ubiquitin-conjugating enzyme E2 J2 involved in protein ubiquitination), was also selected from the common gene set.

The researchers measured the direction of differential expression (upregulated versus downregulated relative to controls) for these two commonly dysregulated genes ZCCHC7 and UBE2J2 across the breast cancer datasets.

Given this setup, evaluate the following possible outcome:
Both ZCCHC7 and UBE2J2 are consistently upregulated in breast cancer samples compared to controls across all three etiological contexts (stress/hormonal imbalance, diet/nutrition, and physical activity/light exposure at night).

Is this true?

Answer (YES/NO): NO